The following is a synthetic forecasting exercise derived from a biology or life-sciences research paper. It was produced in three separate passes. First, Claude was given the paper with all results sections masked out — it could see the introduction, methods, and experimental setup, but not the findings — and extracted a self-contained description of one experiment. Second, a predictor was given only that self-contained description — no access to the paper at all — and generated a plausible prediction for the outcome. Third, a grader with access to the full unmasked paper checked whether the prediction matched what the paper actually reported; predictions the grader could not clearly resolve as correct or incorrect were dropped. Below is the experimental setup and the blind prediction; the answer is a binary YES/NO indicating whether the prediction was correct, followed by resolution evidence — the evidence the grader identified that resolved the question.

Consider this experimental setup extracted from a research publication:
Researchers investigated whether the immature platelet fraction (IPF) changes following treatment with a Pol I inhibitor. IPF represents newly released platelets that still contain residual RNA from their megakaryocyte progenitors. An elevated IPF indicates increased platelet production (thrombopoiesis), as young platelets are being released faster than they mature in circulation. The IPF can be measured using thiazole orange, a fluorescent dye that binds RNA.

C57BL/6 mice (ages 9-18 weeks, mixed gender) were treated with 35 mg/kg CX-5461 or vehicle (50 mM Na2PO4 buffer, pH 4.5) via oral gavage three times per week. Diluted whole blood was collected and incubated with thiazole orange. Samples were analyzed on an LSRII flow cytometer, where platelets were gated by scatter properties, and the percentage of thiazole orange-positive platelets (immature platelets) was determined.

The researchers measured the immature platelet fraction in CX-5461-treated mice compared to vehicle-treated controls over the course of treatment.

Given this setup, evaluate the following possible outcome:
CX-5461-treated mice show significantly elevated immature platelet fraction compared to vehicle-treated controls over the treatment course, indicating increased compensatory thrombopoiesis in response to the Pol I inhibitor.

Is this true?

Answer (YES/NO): YES